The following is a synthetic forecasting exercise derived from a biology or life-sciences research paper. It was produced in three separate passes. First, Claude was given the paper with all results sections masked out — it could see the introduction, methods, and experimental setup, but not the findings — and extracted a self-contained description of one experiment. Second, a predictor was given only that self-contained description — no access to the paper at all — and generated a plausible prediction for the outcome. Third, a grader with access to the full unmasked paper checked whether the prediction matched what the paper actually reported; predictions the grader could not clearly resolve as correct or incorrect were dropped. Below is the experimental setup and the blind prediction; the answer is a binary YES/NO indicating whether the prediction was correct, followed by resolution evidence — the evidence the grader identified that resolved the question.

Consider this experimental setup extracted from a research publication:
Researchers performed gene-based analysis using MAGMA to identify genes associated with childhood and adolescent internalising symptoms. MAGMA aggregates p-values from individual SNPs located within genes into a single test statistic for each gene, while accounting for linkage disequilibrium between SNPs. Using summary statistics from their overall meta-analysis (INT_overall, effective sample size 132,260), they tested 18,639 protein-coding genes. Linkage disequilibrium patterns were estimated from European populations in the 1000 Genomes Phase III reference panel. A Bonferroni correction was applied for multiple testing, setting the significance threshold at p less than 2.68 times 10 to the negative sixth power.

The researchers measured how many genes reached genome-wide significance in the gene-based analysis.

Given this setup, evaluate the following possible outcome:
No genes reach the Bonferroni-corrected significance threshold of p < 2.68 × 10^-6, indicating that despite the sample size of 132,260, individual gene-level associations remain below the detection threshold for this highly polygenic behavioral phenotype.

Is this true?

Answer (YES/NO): NO